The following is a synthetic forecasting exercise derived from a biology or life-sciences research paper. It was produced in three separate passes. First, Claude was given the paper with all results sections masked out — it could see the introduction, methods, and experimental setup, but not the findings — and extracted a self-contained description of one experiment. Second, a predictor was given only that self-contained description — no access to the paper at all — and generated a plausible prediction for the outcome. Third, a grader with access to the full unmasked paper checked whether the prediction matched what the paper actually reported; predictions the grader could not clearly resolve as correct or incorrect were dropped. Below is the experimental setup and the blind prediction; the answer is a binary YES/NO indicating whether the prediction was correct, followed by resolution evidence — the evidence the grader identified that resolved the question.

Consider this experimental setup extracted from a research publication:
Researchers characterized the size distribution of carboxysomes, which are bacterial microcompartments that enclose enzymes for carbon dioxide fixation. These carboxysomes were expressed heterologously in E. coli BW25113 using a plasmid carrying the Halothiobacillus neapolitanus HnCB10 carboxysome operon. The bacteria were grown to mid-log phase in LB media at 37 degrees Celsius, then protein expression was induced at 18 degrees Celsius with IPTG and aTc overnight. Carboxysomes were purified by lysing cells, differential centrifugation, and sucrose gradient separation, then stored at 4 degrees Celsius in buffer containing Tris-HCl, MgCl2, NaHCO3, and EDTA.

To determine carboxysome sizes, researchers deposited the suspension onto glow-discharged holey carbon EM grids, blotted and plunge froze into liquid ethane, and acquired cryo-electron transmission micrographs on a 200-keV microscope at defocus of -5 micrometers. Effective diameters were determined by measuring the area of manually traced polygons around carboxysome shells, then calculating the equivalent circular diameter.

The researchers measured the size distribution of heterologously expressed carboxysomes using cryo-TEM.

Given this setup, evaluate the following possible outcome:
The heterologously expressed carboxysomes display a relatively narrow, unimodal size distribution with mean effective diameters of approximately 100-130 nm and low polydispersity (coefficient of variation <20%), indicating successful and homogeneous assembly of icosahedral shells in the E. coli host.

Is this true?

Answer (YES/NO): YES